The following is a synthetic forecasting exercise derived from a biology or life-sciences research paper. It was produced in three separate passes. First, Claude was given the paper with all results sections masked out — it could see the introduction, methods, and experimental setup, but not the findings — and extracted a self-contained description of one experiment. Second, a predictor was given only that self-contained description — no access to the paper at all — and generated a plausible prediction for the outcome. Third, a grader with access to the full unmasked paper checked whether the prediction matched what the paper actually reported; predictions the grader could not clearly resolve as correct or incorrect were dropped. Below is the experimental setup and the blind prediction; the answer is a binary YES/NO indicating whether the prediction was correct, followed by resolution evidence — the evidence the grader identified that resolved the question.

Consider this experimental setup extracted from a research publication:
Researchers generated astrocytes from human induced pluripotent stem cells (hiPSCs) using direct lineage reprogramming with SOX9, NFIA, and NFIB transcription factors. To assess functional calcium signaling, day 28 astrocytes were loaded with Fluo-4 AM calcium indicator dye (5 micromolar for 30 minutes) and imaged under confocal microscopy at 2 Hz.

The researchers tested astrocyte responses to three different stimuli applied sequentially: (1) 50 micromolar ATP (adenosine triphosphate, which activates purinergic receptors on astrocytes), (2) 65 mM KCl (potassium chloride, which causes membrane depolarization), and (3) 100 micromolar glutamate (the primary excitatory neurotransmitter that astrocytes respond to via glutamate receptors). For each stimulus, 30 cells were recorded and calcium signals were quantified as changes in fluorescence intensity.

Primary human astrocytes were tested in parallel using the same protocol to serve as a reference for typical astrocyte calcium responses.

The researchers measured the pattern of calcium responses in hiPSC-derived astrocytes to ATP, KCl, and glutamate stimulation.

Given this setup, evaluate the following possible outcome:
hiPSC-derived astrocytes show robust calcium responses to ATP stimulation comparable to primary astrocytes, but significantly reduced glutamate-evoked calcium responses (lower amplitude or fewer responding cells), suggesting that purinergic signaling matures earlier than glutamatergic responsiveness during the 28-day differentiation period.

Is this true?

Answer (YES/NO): NO